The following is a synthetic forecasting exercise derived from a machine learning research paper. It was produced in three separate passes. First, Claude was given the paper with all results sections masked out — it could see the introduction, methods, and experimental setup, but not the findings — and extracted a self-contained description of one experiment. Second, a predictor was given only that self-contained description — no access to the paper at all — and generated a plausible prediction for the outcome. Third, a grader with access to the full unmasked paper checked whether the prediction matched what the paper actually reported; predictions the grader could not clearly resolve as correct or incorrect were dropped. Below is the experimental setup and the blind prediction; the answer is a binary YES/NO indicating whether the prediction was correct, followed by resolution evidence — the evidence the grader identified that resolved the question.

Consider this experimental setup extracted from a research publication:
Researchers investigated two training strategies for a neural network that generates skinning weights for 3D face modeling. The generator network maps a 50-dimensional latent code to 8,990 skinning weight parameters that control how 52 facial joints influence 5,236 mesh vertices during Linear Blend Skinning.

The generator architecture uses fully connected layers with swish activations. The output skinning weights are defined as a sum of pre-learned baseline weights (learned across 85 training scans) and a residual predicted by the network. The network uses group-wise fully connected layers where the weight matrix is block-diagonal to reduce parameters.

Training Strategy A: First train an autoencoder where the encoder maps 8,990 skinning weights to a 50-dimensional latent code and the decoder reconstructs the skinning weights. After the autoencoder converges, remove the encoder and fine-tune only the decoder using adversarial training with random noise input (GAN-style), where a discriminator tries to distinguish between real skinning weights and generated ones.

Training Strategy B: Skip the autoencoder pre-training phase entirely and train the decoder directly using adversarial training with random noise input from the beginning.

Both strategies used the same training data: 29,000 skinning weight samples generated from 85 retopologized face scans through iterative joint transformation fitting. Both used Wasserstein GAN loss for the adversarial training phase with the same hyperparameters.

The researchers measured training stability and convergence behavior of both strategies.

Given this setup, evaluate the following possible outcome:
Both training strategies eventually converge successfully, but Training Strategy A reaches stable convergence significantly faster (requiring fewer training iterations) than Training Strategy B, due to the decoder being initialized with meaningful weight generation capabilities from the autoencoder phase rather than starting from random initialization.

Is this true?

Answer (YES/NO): NO